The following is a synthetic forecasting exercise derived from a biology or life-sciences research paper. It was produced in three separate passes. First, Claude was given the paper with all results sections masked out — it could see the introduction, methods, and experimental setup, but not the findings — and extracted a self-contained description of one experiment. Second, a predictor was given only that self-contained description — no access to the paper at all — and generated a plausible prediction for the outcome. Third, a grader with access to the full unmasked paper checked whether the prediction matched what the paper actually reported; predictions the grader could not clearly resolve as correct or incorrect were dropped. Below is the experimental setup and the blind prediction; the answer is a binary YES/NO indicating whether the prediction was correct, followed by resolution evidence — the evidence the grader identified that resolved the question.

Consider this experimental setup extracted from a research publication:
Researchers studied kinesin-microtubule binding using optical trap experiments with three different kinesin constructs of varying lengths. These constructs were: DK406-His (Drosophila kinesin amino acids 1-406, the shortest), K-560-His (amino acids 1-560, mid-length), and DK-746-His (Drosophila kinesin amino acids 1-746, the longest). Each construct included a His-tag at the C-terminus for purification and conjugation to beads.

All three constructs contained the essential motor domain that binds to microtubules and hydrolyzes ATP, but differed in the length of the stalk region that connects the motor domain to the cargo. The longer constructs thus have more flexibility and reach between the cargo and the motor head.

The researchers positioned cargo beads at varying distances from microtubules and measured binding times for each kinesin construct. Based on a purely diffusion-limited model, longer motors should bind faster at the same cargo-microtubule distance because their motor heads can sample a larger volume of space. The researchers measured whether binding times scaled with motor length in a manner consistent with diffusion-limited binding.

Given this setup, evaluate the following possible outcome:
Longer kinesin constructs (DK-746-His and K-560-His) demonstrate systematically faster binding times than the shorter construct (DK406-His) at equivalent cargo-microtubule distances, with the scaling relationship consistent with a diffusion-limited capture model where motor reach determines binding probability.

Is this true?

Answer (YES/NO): NO